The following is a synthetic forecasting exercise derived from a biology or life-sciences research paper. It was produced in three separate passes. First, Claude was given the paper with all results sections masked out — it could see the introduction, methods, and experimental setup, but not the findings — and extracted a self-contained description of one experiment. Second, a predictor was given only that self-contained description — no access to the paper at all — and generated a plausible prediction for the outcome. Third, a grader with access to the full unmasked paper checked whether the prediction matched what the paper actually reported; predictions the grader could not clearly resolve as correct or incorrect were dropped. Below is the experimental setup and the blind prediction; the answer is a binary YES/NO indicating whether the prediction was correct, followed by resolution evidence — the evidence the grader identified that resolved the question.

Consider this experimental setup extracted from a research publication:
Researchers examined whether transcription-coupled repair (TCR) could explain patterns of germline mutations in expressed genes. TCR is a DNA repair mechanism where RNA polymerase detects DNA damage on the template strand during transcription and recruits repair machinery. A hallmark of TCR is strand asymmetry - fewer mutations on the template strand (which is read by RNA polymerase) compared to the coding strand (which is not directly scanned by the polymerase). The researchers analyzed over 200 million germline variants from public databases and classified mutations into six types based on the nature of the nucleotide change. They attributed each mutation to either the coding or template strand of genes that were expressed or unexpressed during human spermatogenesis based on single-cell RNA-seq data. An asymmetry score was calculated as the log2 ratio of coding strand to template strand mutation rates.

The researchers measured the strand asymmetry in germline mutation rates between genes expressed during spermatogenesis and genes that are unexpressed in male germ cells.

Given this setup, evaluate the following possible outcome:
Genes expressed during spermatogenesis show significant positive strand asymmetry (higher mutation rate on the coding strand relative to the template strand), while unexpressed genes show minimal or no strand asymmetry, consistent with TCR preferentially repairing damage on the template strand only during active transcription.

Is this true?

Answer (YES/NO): YES